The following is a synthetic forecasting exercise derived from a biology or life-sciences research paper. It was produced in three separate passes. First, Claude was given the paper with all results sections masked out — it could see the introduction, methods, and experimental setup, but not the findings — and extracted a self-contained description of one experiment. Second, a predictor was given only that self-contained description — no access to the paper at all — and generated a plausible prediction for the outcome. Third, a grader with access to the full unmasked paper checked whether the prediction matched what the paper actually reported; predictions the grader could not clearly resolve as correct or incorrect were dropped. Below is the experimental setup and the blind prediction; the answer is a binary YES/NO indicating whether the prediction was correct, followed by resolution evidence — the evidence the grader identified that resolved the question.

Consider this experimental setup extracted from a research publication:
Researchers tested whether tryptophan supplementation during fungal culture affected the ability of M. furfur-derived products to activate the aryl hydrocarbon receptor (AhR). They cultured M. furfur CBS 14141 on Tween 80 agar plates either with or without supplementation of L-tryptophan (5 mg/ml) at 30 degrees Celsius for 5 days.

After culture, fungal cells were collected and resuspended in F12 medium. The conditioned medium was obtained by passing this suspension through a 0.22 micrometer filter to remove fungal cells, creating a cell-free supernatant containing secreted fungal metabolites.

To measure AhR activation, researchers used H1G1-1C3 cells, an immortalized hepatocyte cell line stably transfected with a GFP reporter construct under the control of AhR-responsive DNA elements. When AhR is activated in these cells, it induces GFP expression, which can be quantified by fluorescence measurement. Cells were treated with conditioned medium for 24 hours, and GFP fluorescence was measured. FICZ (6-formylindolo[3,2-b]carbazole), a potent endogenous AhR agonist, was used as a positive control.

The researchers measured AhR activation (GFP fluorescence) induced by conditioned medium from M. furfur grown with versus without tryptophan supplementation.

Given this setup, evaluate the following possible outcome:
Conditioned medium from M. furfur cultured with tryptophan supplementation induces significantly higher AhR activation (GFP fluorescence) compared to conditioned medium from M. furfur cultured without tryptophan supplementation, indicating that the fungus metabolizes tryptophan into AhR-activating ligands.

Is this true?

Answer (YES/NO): YES